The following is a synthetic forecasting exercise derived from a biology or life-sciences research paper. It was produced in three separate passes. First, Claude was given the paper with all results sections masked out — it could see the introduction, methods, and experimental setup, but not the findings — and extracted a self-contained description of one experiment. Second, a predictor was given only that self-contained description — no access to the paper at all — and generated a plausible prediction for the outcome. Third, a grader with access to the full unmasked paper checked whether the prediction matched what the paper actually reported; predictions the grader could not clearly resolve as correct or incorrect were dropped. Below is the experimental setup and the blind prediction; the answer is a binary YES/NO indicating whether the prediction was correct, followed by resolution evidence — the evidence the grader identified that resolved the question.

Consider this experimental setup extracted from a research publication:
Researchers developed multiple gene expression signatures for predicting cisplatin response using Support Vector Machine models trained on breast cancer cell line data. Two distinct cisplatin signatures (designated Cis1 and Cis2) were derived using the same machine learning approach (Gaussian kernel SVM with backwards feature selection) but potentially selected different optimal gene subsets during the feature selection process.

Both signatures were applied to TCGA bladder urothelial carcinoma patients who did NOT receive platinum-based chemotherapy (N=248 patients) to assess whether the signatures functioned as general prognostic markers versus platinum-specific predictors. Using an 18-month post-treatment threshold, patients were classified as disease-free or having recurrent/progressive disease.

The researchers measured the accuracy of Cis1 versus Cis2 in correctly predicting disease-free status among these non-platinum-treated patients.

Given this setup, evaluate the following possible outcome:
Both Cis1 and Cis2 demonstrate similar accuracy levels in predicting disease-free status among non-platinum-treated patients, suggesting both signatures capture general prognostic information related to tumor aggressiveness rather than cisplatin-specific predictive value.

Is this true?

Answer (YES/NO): NO